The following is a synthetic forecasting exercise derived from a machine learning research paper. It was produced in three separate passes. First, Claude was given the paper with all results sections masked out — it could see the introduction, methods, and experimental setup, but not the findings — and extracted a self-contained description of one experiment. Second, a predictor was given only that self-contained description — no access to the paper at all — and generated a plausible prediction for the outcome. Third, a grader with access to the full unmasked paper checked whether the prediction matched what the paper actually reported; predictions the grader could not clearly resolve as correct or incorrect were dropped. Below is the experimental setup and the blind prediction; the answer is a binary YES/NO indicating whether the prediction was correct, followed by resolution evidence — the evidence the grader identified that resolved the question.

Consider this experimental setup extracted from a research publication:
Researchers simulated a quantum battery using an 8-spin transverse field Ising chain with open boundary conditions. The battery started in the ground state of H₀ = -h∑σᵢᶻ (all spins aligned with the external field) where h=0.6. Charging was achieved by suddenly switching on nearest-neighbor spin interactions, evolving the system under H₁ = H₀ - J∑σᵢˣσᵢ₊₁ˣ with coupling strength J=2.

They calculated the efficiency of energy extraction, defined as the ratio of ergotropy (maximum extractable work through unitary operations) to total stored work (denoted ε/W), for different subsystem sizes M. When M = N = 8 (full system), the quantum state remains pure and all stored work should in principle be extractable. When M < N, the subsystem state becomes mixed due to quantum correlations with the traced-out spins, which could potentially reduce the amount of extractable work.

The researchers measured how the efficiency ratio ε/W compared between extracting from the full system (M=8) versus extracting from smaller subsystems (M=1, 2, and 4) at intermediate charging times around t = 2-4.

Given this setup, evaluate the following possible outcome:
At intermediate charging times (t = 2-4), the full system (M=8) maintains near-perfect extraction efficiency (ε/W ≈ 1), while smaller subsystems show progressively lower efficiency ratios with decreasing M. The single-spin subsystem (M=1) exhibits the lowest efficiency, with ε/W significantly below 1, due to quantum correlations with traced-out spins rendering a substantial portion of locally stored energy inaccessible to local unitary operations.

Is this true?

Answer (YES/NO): YES